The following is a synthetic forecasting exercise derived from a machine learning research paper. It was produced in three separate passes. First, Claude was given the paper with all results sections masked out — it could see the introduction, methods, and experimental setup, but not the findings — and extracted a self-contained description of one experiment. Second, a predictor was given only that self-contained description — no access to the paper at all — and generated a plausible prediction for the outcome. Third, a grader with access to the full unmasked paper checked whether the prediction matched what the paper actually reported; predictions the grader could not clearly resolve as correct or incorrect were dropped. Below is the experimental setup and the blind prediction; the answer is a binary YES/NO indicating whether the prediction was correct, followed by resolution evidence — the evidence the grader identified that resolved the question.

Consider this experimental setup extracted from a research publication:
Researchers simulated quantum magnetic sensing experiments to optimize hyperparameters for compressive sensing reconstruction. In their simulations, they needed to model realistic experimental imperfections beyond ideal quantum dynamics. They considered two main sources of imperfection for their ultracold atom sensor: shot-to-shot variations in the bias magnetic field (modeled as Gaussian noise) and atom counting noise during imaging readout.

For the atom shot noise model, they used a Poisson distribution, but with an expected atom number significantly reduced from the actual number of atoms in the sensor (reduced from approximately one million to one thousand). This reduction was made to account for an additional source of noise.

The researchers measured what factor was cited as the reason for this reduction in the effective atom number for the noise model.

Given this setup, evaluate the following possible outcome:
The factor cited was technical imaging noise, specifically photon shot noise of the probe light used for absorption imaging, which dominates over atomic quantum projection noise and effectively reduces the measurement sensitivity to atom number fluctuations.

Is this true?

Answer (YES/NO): YES